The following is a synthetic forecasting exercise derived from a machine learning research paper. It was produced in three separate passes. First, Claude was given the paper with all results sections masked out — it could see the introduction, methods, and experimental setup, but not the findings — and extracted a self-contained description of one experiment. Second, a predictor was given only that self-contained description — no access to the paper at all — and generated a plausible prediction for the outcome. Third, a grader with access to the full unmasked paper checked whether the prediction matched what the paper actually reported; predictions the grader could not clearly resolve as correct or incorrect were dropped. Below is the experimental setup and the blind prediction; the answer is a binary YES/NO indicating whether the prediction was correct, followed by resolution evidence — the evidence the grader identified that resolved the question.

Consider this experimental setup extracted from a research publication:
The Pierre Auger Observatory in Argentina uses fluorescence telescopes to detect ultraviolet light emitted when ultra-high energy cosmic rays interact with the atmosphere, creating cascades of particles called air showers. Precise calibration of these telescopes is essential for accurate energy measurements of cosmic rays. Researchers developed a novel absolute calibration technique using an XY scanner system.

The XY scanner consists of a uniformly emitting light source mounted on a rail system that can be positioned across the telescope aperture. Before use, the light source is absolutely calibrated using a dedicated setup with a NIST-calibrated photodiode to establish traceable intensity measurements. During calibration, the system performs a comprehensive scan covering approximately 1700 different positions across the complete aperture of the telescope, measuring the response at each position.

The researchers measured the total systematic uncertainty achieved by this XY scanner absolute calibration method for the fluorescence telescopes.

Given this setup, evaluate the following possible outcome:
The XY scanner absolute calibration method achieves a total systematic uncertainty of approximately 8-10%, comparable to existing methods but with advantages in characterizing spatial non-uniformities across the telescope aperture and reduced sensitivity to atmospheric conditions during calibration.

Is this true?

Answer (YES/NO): NO